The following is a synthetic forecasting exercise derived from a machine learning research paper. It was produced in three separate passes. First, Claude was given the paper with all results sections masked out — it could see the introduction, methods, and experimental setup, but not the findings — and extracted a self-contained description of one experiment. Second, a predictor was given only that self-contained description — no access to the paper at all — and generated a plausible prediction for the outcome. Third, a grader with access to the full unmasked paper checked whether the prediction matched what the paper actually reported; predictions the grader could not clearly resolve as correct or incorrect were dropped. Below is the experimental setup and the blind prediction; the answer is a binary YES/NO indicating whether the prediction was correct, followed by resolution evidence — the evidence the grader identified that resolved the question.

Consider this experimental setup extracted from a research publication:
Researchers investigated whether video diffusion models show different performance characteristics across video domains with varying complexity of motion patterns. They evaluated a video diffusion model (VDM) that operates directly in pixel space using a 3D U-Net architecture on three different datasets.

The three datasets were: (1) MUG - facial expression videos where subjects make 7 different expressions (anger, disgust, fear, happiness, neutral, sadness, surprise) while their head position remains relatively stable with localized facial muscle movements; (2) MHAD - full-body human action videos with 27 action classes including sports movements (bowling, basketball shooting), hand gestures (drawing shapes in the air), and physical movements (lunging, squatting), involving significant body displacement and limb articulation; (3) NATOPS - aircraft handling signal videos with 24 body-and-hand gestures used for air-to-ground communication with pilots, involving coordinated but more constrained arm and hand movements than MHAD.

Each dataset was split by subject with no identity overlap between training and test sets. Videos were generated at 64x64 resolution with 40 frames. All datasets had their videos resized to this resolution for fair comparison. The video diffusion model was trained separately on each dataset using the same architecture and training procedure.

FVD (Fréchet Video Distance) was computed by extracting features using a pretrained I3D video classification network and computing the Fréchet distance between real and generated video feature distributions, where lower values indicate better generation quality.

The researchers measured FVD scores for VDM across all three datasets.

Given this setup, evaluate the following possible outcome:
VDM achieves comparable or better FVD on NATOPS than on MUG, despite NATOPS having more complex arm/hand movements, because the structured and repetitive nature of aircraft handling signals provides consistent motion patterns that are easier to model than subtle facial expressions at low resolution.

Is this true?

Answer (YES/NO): NO